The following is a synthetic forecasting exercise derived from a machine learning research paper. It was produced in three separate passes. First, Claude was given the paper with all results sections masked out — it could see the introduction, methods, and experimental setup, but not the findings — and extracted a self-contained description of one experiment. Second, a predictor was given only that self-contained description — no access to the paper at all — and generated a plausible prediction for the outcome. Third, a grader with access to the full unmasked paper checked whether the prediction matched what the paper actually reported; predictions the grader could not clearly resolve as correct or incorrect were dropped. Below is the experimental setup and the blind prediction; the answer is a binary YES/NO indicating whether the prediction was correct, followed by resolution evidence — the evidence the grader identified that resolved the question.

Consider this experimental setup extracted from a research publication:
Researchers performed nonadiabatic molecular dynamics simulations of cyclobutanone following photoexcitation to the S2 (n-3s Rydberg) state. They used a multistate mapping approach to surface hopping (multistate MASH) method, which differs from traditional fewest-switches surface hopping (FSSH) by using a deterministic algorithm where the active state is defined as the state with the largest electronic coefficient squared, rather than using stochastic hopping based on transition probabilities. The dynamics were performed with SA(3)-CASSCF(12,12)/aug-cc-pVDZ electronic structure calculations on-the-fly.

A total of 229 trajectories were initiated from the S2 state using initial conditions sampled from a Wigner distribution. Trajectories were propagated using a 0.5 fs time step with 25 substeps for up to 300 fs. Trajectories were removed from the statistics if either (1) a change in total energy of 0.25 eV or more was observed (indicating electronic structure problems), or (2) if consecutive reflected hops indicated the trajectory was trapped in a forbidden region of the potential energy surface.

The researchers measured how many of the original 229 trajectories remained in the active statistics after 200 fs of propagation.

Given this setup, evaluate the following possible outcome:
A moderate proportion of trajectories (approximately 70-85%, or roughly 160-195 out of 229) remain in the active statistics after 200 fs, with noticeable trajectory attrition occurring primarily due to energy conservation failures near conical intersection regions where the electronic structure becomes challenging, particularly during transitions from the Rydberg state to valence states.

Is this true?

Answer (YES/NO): NO